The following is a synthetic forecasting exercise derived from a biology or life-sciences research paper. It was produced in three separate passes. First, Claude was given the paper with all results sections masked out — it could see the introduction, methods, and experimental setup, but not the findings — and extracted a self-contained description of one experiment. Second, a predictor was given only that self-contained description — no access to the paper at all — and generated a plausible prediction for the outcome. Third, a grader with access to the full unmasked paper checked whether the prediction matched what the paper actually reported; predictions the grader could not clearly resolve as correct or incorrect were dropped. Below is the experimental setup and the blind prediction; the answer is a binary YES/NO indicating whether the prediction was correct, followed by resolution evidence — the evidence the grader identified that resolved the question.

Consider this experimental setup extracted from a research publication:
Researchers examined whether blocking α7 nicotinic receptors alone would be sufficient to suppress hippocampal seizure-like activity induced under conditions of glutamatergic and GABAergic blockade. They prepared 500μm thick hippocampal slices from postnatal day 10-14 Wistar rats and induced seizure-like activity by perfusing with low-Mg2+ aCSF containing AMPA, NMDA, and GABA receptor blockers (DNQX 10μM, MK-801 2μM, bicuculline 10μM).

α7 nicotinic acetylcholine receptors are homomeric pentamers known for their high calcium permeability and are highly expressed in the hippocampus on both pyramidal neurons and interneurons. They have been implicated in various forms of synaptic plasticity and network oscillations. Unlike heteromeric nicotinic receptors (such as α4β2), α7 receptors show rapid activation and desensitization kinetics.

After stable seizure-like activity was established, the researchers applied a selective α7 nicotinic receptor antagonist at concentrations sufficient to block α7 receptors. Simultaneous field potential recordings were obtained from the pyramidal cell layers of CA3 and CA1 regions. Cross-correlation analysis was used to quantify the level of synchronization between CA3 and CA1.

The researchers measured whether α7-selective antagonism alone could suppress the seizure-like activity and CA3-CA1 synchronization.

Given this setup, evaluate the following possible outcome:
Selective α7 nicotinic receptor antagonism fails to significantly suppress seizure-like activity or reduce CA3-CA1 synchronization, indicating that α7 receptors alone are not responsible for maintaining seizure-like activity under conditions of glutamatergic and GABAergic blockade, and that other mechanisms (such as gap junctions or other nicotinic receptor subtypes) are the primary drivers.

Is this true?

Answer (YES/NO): YES